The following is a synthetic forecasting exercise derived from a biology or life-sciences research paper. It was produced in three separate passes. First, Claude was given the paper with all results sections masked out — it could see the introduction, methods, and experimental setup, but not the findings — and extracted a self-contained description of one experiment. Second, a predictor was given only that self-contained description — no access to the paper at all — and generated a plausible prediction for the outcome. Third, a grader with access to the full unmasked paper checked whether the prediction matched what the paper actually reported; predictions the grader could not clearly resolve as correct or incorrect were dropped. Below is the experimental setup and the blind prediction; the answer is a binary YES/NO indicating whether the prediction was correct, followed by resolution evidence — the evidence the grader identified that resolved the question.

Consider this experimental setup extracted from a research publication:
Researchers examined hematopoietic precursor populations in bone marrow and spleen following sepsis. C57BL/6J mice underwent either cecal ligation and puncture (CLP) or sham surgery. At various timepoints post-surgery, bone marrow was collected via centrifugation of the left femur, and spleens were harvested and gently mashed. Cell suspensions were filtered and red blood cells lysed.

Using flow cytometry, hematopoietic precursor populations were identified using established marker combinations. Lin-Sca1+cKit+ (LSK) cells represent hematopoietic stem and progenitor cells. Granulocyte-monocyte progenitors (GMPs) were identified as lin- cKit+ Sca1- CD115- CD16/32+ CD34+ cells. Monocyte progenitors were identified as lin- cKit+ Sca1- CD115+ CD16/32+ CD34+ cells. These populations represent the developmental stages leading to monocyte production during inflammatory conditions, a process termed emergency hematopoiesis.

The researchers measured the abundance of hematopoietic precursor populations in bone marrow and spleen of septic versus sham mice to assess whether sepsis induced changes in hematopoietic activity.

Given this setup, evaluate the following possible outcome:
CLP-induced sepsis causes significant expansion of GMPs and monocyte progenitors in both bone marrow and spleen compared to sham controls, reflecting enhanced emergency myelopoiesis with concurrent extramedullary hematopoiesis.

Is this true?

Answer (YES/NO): YES